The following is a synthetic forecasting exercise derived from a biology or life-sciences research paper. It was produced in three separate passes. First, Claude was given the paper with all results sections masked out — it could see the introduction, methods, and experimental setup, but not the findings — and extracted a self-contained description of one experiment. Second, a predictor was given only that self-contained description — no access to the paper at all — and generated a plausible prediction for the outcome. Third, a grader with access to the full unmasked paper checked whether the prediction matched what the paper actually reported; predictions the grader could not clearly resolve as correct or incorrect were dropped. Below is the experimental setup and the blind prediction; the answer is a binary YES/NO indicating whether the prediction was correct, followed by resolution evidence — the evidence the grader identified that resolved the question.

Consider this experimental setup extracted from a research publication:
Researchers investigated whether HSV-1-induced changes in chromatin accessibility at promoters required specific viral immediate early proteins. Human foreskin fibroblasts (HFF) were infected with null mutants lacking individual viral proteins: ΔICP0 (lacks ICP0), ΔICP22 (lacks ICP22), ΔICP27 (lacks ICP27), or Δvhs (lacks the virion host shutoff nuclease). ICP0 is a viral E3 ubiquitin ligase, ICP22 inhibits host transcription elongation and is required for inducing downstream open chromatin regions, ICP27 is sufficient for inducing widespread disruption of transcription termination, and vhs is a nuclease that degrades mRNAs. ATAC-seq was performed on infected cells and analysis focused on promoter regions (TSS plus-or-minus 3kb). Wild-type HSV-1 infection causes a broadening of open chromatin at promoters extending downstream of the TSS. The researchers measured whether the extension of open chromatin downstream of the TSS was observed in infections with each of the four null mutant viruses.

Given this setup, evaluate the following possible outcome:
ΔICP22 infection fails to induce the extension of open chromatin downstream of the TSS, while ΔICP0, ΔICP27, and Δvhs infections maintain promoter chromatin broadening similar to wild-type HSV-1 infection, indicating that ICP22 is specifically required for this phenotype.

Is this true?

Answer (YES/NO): NO